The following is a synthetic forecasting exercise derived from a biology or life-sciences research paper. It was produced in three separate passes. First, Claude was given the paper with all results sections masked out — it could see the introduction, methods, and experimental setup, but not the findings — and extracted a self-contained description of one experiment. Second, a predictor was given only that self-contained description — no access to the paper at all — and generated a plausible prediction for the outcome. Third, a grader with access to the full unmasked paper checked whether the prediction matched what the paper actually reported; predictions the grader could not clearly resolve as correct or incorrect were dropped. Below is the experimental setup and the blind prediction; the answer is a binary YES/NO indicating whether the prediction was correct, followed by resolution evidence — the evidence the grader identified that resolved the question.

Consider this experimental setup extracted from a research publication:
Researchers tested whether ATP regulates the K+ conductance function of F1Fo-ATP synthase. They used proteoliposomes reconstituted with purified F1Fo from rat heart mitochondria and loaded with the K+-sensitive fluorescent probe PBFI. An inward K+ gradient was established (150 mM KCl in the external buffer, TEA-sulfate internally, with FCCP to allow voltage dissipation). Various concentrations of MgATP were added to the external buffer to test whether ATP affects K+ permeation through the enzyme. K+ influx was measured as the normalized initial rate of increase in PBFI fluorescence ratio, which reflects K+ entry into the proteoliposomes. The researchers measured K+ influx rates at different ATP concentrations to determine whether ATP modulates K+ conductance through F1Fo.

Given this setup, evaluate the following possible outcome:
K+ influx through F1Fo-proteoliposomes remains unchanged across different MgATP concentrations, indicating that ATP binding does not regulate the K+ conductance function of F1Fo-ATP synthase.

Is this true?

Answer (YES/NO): NO